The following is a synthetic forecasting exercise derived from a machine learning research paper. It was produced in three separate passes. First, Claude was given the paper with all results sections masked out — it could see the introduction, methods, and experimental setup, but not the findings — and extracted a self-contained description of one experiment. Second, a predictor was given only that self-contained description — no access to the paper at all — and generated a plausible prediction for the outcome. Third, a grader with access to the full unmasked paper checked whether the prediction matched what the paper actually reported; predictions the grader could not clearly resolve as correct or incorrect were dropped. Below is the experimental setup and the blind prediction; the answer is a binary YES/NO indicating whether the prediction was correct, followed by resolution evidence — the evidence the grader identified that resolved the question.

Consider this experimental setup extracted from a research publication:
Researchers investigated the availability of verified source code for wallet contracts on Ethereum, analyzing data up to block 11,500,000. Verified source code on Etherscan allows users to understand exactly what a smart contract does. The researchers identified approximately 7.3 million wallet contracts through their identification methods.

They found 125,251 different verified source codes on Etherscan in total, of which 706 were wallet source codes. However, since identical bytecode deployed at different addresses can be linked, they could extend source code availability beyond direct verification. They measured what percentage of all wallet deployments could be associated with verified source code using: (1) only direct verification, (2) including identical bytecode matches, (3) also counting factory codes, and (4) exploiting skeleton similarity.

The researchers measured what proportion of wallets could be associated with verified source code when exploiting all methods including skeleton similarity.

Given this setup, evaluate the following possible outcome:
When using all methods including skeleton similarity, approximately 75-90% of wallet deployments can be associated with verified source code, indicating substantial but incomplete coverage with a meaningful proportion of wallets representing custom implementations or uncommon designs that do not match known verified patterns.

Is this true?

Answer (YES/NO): NO